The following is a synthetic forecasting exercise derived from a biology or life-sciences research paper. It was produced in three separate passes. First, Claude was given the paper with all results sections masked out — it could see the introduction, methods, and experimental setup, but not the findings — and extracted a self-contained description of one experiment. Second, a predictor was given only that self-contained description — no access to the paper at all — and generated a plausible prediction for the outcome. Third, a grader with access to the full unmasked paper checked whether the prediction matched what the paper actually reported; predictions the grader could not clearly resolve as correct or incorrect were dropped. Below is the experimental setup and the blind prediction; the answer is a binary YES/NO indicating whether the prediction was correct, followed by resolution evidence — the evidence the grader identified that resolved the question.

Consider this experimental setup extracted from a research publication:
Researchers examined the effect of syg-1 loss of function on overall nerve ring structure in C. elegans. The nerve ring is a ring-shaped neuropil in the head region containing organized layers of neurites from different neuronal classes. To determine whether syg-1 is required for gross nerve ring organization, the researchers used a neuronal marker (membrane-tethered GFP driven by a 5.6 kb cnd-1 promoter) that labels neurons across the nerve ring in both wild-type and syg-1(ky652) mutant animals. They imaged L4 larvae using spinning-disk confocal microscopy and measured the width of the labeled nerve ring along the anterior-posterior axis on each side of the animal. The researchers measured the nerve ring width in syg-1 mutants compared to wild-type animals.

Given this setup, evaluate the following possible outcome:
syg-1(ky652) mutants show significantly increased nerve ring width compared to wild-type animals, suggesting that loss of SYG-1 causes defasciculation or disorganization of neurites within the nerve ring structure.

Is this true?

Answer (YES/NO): NO